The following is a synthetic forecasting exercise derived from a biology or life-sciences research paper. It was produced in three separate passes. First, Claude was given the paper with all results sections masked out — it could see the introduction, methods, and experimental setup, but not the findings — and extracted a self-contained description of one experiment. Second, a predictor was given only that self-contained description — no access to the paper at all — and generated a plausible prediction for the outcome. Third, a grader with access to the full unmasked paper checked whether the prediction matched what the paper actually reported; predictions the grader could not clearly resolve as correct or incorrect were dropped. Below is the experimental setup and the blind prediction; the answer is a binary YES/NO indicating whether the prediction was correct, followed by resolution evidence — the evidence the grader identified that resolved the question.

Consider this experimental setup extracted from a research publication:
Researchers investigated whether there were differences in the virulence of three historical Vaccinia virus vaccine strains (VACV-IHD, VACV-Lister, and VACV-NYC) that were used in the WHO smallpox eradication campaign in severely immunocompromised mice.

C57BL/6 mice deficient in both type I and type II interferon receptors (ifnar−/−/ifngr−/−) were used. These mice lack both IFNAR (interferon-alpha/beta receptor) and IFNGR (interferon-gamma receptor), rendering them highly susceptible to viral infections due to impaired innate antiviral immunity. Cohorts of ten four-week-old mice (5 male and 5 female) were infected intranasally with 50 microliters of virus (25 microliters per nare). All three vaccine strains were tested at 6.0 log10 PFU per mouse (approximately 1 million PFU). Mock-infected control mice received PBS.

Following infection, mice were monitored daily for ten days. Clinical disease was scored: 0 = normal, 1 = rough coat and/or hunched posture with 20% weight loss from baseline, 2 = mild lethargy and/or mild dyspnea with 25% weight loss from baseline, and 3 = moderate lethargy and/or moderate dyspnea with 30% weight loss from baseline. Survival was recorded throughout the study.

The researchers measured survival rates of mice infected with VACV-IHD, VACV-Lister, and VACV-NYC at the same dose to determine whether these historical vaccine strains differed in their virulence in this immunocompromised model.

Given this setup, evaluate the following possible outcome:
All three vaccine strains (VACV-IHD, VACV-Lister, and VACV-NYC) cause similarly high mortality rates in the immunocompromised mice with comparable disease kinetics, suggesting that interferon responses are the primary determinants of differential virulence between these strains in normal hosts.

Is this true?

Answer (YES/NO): NO